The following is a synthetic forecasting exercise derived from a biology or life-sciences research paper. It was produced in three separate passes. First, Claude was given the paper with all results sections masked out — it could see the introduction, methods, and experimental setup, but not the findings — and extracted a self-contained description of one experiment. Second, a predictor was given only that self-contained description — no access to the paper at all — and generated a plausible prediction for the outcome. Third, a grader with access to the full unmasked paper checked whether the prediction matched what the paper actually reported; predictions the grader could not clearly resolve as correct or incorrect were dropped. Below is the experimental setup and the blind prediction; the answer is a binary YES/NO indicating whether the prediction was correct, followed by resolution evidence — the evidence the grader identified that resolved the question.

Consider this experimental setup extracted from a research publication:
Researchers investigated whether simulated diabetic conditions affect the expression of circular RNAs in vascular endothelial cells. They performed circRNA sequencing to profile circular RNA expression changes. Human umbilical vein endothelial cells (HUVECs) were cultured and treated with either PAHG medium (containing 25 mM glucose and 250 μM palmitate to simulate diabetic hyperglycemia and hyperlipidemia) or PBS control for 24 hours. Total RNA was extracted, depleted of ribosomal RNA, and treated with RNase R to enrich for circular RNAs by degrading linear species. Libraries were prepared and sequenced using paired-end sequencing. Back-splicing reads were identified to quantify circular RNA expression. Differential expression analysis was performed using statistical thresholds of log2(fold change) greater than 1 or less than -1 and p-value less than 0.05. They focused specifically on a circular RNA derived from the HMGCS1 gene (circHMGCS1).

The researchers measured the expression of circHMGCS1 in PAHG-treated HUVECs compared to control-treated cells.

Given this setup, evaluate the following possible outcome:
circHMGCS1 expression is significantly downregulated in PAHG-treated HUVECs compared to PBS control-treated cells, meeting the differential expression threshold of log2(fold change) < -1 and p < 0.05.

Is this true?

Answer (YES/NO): NO